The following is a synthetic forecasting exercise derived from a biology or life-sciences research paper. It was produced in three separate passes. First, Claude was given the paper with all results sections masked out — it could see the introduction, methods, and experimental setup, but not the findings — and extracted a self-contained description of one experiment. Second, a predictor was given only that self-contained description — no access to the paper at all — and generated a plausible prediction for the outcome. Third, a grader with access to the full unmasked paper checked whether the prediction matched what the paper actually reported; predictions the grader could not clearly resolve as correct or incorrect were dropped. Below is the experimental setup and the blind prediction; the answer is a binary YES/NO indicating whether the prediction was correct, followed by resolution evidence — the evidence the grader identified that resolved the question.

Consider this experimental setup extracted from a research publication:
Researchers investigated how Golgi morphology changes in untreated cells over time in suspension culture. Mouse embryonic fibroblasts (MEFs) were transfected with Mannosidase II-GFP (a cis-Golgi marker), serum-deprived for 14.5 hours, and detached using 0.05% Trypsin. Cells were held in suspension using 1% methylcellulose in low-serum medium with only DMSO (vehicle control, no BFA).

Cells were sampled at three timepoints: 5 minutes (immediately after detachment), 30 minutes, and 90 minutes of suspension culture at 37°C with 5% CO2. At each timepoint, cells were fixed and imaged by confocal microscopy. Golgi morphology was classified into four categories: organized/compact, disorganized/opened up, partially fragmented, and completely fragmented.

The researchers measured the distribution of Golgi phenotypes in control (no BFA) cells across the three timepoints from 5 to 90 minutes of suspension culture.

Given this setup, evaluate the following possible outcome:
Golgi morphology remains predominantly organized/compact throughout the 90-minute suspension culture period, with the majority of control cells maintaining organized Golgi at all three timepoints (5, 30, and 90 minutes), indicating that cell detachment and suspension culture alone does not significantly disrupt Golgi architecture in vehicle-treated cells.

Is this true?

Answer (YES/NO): NO